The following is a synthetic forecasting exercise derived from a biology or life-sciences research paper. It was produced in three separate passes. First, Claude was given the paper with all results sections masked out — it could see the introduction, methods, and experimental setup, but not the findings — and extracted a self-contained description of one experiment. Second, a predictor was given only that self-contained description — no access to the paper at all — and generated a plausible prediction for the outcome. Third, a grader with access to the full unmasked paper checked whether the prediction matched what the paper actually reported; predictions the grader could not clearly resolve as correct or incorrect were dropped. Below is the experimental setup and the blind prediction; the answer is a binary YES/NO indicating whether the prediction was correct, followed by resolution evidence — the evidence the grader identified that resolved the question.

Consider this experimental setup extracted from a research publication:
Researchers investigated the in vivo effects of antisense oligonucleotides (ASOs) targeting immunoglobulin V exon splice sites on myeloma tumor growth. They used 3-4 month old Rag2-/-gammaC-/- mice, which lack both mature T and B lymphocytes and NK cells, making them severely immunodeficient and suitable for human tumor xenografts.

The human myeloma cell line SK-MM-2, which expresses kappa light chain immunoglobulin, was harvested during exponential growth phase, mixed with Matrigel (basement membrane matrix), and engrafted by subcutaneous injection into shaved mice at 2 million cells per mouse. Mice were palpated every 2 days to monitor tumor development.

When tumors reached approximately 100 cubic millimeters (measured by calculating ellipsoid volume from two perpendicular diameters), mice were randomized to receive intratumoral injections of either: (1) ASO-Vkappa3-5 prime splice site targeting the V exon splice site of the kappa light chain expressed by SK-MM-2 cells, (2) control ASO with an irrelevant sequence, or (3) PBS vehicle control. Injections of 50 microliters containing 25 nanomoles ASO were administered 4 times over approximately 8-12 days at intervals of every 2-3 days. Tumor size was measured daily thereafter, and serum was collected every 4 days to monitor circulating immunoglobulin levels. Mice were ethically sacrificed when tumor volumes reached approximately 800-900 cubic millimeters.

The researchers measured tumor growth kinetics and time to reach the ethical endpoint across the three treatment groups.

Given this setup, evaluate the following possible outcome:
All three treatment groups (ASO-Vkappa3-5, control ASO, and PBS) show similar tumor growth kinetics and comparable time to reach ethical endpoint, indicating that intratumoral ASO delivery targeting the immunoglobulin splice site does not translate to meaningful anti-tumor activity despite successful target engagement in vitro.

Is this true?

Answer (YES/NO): NO